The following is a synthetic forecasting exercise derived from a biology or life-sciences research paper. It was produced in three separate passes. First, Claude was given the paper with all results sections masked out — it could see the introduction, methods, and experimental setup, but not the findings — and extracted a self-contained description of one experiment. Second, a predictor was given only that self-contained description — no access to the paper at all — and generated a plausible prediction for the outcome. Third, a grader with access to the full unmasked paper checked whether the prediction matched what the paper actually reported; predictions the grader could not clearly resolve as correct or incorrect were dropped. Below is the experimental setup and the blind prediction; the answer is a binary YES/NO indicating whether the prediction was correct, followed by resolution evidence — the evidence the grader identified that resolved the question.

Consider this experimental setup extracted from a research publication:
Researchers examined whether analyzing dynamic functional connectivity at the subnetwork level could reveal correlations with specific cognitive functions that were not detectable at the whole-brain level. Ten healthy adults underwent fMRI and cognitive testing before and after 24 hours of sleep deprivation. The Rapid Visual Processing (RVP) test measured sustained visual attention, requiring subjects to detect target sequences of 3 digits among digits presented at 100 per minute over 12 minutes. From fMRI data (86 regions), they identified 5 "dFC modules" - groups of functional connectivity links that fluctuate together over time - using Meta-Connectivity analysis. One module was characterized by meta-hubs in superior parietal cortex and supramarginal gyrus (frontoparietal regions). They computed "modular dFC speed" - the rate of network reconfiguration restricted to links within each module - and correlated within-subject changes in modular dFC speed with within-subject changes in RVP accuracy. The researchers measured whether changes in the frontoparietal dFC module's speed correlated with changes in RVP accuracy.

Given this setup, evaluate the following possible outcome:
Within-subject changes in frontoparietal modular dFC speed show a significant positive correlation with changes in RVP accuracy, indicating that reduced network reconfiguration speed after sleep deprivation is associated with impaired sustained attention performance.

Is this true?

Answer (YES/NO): YES